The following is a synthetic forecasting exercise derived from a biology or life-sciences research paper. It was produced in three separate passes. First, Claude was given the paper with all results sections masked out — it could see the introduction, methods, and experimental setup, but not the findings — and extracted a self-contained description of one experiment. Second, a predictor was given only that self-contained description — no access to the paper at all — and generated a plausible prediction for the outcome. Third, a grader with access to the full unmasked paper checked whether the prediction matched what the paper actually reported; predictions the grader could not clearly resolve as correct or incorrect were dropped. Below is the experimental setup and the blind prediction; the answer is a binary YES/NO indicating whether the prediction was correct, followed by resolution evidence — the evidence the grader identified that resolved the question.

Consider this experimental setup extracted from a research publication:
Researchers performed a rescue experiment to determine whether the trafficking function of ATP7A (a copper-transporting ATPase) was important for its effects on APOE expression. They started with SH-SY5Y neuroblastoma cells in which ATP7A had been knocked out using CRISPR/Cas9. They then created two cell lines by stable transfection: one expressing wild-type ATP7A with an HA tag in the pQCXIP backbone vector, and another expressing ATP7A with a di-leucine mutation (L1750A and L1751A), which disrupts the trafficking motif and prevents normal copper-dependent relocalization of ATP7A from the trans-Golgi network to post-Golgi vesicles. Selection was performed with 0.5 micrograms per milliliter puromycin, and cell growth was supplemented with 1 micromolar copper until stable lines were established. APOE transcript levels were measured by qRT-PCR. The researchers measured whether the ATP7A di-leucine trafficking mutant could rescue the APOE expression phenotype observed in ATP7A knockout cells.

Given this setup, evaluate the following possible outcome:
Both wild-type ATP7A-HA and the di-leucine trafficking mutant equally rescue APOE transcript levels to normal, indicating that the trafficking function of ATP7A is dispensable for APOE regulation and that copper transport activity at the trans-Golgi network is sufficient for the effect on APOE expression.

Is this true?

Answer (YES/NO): NO